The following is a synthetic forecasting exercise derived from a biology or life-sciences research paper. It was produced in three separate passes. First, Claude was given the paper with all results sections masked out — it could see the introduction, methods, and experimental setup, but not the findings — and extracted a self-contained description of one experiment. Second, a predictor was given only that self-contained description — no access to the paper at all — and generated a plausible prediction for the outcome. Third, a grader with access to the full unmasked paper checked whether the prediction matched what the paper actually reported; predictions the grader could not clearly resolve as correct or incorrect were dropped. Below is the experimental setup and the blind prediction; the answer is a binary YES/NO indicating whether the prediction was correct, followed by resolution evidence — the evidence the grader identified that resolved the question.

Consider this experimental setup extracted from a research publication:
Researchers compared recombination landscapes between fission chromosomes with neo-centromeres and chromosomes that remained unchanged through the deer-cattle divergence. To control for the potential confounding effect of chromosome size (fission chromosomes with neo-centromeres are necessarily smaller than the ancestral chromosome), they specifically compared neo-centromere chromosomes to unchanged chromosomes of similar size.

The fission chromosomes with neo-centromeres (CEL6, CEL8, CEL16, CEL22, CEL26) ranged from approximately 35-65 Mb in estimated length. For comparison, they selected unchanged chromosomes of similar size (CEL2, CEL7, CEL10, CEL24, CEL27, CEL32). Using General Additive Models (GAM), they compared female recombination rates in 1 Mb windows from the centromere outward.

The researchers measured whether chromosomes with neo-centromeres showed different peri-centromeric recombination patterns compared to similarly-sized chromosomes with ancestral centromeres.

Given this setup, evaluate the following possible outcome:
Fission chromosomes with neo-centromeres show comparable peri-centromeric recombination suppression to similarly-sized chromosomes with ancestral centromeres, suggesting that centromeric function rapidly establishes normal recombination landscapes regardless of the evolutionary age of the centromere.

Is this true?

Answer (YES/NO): NO